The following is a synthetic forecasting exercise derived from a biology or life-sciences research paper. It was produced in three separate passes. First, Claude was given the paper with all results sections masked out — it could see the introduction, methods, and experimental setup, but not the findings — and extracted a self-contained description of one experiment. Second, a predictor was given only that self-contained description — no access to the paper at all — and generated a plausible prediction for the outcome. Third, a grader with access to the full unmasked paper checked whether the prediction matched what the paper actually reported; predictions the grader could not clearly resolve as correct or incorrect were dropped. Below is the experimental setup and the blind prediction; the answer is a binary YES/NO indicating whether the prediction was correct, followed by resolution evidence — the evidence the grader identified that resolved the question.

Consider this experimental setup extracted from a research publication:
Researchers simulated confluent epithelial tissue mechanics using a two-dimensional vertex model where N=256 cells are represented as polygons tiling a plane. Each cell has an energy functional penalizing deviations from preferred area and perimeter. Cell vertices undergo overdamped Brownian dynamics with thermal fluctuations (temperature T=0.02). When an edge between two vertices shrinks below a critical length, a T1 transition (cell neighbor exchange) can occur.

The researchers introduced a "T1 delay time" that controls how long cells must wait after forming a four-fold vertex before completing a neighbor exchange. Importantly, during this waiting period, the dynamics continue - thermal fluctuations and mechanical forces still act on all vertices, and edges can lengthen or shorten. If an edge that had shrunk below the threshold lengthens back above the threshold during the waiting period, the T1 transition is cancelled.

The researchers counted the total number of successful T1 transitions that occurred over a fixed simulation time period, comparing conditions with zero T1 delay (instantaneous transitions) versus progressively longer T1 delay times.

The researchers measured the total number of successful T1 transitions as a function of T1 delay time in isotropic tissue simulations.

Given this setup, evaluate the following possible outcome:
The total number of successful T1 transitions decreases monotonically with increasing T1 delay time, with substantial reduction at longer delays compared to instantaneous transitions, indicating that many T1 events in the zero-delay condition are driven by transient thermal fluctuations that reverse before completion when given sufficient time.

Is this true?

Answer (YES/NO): NO